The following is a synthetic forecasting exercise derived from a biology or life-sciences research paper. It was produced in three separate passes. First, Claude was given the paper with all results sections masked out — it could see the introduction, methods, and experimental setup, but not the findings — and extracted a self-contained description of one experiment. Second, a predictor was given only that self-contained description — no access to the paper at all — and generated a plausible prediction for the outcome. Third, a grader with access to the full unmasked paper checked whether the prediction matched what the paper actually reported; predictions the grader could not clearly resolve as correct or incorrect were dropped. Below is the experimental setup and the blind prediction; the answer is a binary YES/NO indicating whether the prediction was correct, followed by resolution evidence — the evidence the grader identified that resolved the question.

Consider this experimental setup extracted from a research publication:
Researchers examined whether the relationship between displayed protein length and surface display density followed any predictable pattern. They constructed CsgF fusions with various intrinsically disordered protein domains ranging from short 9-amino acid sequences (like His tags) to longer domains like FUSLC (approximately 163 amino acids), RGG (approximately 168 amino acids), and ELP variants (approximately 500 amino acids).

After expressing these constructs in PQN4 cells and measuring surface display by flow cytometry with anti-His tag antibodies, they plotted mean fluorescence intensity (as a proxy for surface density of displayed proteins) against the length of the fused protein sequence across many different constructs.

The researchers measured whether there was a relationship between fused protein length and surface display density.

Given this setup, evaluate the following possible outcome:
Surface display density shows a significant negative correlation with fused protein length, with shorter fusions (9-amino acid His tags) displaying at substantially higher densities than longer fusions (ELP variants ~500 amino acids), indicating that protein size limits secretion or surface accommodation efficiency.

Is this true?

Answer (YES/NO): YES